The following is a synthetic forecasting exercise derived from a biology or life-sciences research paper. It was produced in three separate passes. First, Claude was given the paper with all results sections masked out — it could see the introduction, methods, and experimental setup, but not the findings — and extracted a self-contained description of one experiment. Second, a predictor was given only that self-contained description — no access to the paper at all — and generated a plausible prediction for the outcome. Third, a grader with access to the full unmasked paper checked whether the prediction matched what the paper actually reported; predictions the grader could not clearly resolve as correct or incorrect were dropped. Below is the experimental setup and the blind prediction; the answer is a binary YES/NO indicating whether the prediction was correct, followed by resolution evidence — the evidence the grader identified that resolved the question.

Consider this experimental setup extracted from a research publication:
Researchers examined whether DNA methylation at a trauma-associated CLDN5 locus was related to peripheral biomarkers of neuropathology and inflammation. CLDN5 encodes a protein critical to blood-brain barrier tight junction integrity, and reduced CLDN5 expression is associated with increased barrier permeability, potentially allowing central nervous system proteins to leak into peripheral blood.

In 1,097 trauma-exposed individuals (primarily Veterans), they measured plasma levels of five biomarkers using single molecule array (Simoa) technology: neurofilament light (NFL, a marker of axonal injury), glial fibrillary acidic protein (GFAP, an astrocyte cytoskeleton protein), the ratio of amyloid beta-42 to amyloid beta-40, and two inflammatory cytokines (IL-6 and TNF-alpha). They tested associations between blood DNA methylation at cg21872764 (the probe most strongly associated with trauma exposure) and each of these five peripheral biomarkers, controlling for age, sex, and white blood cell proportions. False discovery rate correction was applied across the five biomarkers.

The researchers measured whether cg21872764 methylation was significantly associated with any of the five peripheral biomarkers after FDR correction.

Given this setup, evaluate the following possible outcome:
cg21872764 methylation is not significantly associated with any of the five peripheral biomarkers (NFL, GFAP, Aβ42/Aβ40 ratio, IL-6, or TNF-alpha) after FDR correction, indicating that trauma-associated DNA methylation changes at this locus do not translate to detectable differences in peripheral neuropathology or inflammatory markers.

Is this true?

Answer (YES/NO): NO